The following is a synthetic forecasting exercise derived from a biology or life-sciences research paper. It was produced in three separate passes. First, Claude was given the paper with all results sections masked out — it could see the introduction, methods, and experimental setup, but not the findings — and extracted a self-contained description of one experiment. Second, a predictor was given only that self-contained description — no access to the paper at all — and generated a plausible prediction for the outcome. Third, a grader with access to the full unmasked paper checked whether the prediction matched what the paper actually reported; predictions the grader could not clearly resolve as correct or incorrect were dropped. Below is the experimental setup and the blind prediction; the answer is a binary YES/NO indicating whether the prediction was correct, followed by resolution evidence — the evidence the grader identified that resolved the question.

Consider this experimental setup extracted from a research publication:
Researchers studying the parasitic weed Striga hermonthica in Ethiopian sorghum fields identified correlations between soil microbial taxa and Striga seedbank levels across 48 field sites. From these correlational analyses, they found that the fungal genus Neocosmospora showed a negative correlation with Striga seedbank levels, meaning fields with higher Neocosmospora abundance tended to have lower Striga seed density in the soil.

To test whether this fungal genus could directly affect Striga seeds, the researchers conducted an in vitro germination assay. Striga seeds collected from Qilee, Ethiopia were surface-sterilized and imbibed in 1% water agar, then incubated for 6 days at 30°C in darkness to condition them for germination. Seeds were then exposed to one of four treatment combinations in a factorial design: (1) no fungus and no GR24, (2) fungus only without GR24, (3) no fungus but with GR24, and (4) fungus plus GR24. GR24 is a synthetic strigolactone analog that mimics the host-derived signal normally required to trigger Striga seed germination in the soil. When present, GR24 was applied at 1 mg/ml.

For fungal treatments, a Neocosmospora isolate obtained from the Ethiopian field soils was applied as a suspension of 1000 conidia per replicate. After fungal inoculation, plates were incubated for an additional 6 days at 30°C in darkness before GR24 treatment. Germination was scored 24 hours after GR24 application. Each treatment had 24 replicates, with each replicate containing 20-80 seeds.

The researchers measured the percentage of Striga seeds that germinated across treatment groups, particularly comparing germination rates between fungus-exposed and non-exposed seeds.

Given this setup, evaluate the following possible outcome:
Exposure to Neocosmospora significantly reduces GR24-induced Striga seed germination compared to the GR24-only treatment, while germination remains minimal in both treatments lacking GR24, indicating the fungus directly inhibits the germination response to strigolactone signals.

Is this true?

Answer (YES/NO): NO